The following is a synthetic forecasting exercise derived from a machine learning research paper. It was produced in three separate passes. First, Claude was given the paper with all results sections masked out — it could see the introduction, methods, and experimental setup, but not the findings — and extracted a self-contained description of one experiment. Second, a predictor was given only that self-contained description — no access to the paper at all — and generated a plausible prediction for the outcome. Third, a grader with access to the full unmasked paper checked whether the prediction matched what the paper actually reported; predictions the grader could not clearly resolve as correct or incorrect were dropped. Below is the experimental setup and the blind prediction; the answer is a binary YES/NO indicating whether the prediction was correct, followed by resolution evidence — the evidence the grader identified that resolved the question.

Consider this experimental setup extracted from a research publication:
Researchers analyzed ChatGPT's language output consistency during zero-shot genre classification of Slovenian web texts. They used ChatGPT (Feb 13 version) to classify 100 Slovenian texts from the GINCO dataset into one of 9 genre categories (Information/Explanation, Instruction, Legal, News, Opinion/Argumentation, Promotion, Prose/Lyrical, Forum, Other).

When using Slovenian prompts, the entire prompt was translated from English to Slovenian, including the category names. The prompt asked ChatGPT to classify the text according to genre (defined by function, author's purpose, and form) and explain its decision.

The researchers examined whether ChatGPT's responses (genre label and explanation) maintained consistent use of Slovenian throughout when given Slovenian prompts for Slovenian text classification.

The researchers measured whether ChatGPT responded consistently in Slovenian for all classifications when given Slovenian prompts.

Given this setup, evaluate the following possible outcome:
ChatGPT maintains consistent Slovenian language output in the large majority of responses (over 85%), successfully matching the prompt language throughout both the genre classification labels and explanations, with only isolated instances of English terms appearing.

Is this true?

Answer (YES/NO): YES